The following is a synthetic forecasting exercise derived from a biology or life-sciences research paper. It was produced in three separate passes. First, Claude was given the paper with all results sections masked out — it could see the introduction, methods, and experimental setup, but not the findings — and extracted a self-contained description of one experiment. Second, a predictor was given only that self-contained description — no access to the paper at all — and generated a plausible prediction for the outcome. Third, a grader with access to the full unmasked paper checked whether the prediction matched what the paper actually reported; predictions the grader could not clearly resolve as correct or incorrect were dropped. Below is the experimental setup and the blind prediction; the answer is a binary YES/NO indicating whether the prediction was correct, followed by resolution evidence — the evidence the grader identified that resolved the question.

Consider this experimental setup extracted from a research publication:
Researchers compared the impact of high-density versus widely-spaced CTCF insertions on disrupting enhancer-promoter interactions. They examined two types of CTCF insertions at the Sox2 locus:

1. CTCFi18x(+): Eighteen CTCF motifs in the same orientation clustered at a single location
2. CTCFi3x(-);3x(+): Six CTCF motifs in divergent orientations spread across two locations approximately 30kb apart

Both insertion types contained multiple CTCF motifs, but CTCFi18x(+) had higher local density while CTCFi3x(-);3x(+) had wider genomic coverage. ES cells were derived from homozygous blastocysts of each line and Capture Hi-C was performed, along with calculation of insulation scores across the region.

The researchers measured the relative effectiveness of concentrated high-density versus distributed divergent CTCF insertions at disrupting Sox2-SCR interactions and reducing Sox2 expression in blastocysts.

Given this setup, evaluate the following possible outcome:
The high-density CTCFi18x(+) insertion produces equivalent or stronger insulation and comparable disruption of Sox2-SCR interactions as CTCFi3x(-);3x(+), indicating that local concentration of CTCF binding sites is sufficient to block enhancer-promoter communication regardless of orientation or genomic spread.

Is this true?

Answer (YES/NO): NO